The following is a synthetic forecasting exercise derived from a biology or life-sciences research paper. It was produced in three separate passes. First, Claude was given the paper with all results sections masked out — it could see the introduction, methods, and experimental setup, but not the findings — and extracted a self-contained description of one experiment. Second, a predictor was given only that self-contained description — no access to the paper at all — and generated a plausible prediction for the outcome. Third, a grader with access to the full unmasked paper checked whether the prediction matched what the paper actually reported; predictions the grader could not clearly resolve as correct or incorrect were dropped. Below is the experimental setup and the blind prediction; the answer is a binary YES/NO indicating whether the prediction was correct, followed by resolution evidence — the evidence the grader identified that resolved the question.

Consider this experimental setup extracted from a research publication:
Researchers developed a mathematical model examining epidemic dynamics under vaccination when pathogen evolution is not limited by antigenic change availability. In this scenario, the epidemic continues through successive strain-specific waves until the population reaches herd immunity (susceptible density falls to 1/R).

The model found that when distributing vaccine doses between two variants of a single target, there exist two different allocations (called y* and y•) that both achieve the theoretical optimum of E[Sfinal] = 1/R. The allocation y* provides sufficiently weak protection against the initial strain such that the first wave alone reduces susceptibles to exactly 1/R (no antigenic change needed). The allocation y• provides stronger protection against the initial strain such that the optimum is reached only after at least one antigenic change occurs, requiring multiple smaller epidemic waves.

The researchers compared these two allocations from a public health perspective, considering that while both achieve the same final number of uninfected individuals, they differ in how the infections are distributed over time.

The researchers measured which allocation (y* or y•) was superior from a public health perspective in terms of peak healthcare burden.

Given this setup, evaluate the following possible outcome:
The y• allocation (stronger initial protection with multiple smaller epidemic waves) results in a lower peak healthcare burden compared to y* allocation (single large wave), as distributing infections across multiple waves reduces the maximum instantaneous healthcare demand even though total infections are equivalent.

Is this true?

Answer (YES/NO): YES